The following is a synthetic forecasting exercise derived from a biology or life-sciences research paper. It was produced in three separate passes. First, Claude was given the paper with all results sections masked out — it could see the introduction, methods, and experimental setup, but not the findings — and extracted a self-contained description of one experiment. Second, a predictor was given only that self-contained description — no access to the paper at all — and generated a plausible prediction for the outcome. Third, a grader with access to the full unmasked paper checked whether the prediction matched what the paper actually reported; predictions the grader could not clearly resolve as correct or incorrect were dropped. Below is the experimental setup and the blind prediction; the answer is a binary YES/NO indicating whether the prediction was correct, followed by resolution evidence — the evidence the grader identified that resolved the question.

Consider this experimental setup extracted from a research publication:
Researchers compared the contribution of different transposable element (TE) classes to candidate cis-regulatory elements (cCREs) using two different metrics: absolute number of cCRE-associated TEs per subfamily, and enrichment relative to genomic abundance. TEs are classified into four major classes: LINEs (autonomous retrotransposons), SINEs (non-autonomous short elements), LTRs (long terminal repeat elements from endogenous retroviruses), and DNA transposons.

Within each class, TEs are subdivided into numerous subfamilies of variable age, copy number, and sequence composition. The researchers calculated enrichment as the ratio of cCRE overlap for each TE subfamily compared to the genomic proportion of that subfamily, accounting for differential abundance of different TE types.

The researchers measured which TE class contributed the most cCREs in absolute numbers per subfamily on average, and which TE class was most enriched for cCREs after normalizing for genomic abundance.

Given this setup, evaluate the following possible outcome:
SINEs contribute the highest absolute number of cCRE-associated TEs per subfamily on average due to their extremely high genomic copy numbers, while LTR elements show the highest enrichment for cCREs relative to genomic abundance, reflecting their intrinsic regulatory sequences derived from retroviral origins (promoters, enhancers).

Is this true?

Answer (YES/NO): NO